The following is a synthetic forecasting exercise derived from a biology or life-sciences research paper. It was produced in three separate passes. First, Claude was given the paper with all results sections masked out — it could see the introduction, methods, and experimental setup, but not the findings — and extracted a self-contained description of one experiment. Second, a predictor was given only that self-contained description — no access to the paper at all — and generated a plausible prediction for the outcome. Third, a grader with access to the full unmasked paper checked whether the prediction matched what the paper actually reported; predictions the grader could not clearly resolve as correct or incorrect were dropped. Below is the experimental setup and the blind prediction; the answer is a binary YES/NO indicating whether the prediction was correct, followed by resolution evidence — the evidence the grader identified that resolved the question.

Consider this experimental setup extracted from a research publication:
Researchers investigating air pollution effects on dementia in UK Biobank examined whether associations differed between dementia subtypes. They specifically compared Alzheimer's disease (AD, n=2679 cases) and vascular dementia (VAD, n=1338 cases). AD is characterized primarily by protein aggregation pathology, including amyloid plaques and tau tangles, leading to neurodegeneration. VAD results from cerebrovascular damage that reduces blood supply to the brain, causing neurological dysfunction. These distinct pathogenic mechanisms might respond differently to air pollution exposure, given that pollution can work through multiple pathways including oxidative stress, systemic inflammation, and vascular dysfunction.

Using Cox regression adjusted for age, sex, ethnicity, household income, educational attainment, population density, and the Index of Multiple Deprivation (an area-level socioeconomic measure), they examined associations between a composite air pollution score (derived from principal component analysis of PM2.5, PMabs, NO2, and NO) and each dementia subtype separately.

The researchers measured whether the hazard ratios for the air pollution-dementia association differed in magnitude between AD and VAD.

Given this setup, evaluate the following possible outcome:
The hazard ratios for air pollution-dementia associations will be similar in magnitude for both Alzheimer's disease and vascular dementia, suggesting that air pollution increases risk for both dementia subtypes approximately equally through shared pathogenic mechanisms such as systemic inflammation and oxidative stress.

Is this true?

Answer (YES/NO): NO